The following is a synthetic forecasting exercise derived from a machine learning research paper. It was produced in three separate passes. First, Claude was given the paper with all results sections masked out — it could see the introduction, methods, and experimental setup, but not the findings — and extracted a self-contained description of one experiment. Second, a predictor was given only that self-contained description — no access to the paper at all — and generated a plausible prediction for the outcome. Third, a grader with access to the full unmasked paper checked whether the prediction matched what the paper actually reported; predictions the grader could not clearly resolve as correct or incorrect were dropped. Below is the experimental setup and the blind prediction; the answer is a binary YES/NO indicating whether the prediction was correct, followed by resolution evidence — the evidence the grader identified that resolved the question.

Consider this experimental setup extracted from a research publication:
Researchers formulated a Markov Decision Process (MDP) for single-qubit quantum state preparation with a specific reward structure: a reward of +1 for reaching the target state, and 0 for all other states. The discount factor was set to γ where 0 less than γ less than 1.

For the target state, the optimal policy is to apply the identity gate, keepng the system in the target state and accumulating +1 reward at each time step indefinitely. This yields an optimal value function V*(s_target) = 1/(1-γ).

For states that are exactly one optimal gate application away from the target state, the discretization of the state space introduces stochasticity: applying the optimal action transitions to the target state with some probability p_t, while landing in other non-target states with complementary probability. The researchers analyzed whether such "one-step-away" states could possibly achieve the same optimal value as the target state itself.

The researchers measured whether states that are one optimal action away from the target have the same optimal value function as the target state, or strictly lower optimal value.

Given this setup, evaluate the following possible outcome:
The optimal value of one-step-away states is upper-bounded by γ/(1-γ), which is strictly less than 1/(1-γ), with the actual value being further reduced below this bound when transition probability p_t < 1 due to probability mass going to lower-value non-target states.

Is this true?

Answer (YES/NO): NO